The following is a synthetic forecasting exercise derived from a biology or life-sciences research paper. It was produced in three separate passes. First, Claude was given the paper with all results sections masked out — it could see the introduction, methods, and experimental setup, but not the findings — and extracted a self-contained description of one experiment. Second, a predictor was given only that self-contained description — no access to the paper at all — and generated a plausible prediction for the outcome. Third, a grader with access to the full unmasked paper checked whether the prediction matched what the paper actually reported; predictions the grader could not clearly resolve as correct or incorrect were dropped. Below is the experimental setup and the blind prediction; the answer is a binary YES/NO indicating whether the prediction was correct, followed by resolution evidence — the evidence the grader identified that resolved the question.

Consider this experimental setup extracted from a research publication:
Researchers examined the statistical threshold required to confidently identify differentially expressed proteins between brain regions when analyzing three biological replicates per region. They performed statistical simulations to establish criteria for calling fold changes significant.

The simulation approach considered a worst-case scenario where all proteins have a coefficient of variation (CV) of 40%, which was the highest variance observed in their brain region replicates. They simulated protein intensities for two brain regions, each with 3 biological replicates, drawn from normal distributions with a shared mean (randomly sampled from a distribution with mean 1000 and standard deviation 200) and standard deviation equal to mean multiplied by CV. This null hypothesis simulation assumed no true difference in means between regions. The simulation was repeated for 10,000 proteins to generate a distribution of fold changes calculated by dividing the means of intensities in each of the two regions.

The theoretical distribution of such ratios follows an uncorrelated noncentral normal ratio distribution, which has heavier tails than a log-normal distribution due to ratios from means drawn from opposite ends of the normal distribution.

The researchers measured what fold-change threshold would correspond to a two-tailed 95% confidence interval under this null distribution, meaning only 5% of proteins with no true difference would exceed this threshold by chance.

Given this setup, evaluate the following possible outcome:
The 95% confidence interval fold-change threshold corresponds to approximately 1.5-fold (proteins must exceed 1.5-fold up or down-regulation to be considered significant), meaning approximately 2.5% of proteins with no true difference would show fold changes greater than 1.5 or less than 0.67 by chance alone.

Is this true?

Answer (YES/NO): NO